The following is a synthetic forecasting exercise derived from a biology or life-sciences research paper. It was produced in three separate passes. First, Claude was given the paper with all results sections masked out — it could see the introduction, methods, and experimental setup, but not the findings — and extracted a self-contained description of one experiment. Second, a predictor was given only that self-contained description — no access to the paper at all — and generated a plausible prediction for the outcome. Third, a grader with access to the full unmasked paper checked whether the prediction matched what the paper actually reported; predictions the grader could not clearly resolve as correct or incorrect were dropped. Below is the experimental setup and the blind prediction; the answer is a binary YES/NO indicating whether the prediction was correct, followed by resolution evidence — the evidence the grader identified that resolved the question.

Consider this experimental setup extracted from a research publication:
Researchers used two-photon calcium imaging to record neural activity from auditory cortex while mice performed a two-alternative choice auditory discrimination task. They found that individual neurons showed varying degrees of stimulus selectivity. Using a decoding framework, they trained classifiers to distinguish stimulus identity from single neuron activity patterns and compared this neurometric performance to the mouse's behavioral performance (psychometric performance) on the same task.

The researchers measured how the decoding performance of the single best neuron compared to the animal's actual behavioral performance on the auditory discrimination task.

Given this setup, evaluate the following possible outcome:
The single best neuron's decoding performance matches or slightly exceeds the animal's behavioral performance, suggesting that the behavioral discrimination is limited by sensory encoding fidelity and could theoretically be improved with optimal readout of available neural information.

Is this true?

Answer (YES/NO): YES